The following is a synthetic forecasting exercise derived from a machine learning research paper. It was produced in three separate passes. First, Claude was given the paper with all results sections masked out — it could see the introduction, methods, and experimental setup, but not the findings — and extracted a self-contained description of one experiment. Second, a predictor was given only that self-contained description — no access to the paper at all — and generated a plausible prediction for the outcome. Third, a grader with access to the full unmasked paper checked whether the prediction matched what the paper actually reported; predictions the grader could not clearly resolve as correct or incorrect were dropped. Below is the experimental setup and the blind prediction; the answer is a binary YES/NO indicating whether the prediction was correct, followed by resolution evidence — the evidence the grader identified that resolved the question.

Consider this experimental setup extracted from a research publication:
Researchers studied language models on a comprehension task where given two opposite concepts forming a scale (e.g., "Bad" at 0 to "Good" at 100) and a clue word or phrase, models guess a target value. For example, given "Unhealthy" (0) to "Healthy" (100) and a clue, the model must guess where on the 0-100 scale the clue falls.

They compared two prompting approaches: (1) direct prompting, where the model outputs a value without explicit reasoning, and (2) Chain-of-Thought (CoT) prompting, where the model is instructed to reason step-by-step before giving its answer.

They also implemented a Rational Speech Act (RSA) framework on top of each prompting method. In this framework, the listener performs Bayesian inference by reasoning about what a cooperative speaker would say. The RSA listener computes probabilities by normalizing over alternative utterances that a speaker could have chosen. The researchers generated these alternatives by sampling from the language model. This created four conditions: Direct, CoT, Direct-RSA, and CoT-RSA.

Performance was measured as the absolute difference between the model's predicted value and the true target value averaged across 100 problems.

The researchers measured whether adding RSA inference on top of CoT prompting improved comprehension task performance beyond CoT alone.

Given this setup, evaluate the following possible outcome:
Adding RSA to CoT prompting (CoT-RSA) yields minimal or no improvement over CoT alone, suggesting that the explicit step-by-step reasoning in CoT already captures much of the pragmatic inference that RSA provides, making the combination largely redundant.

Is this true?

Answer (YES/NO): YES